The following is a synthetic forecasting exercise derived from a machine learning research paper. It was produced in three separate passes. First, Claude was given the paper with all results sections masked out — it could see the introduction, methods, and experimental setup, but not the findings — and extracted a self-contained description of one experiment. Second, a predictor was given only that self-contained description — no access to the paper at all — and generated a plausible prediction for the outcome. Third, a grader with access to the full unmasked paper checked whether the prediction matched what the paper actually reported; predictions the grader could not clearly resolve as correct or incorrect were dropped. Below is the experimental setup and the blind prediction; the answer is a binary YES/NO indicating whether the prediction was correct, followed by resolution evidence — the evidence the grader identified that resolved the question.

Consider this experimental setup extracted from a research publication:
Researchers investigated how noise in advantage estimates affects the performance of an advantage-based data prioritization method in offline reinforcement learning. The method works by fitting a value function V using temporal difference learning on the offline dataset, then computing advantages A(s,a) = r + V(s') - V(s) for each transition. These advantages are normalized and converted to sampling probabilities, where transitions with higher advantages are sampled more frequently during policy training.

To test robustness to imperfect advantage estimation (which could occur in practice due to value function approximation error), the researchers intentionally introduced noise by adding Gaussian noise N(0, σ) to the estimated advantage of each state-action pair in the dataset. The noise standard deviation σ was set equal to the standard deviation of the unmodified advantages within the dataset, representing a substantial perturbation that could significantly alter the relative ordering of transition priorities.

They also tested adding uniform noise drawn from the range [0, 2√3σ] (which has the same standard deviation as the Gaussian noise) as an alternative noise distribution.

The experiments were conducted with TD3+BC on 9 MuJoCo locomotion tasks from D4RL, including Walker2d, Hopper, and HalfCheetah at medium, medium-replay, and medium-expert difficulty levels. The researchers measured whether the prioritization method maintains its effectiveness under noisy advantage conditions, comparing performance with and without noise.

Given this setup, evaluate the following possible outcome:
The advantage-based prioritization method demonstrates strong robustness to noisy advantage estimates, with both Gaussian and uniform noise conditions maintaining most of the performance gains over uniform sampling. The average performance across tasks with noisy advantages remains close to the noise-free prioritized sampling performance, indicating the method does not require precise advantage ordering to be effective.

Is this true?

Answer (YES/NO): YES